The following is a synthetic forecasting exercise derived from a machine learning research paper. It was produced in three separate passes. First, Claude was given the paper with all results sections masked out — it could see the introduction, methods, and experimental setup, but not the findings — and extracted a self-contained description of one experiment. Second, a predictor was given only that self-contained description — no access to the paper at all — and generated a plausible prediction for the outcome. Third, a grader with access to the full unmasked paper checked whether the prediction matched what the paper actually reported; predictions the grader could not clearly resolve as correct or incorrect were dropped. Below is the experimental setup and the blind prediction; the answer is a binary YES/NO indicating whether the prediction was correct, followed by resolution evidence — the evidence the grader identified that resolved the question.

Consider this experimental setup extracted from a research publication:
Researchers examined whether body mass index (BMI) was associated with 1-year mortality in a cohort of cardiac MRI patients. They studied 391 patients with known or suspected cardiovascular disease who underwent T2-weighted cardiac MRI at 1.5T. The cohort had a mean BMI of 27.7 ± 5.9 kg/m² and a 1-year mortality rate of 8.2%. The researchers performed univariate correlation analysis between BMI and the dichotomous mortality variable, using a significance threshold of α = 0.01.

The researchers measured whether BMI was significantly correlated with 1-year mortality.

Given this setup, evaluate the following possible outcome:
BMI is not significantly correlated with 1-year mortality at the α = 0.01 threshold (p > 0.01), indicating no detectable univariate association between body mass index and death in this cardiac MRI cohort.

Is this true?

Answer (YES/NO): YES